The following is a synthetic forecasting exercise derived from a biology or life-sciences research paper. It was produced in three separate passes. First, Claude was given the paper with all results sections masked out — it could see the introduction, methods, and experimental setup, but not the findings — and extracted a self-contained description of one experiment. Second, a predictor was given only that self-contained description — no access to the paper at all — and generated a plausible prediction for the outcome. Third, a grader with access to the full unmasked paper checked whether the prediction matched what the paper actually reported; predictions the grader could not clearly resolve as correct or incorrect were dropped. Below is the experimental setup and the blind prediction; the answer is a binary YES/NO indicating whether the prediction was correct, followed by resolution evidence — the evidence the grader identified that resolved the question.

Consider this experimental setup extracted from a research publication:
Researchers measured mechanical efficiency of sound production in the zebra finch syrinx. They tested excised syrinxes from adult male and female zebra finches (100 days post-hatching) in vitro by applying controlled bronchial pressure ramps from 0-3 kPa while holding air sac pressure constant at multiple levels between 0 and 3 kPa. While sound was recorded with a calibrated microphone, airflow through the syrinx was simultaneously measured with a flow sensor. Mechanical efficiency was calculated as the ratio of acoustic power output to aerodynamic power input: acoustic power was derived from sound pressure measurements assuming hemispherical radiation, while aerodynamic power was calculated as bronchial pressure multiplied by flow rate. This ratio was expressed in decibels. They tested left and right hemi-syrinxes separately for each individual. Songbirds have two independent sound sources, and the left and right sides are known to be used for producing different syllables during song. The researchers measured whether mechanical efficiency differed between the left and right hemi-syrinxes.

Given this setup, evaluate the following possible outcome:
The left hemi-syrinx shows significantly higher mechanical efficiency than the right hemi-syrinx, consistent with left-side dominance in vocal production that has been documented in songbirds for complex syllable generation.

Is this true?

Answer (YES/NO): YES